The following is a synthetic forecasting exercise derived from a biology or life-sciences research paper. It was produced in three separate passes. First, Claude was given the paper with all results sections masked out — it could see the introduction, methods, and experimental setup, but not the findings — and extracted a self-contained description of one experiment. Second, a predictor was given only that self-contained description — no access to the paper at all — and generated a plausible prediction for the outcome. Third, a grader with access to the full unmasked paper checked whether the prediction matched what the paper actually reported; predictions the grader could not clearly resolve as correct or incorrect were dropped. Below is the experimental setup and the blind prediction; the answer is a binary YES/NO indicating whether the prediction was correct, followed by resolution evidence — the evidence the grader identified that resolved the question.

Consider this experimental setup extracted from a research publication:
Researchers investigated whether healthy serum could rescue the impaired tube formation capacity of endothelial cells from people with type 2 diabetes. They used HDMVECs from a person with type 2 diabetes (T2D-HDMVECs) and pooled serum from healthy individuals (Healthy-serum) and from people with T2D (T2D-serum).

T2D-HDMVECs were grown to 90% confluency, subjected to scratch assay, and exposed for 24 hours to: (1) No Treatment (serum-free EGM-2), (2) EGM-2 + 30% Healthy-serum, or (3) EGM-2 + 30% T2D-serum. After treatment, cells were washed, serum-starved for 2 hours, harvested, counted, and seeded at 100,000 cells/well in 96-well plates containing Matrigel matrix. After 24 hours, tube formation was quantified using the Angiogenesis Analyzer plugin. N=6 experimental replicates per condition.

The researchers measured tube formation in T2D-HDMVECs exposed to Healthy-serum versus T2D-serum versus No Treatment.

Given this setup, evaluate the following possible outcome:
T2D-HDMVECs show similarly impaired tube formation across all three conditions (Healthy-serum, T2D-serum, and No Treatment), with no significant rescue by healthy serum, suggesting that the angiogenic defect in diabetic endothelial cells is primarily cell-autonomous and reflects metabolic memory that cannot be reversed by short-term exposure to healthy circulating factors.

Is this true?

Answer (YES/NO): NO